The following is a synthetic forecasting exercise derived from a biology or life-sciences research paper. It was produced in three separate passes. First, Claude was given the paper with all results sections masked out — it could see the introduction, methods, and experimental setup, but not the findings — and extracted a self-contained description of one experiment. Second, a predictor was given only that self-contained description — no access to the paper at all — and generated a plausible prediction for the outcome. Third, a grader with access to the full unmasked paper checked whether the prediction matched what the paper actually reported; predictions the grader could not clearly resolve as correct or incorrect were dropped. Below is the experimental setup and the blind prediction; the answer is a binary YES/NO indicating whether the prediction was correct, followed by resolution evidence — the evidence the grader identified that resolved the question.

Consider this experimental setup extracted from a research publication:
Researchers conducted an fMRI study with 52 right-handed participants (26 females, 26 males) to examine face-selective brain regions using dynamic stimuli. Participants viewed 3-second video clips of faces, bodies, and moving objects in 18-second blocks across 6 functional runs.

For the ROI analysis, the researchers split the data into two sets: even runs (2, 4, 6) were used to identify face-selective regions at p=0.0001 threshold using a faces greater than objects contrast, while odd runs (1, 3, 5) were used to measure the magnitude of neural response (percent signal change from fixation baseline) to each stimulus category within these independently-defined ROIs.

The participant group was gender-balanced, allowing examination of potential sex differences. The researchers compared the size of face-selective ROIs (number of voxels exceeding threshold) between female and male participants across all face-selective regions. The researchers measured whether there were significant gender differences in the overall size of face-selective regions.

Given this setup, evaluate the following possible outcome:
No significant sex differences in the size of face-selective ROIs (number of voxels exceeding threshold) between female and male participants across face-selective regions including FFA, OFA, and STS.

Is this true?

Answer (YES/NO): YES